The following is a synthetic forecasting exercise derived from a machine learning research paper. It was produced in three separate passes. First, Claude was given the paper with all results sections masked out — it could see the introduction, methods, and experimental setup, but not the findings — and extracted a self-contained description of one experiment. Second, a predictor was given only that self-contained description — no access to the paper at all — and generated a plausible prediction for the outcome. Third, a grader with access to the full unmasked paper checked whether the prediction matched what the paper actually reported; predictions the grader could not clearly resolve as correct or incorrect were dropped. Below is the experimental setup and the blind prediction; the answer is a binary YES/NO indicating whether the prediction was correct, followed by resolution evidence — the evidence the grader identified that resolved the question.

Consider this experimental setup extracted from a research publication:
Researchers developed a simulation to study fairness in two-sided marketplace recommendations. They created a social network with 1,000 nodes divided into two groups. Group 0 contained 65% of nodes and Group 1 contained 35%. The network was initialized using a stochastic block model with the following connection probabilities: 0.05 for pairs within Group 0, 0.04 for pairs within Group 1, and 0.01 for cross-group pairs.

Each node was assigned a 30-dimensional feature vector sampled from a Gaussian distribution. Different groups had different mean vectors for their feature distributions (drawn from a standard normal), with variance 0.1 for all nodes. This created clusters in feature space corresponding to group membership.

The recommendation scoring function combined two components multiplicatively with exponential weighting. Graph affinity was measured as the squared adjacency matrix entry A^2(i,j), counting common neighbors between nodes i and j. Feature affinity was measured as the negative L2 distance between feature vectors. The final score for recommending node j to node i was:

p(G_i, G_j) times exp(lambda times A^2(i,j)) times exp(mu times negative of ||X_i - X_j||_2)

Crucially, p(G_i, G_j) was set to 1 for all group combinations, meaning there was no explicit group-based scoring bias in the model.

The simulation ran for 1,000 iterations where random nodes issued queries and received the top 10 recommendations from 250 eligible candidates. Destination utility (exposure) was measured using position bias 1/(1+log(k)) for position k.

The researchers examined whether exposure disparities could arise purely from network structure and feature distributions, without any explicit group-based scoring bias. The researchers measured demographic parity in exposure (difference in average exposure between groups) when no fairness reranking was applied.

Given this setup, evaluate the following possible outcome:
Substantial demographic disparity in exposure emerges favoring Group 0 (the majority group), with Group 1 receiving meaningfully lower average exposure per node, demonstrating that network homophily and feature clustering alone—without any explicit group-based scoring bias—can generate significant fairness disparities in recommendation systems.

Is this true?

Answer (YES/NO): YES